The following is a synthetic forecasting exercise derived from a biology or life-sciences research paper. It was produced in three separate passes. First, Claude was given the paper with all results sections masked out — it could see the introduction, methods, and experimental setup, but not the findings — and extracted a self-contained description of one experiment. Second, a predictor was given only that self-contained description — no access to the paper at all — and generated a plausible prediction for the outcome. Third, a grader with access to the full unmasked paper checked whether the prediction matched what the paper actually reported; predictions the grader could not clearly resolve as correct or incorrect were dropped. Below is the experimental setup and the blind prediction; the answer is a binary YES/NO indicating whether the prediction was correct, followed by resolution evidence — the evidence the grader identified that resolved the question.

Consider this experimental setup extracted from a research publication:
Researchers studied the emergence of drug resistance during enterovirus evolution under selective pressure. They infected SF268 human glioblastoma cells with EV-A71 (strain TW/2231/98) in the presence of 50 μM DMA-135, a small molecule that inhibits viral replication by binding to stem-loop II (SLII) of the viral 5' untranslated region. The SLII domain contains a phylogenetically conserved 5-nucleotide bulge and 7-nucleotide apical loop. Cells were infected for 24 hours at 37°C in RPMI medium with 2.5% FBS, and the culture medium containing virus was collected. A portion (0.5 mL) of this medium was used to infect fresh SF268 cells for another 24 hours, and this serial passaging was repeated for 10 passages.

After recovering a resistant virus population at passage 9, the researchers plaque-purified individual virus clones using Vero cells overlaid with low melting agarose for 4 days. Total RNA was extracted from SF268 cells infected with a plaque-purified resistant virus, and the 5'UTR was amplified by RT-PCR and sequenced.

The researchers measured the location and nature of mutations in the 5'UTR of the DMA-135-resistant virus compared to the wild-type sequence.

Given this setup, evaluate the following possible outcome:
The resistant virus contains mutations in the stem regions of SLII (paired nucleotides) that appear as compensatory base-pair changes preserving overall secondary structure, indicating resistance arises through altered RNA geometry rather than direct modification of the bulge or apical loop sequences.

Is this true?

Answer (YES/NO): NO